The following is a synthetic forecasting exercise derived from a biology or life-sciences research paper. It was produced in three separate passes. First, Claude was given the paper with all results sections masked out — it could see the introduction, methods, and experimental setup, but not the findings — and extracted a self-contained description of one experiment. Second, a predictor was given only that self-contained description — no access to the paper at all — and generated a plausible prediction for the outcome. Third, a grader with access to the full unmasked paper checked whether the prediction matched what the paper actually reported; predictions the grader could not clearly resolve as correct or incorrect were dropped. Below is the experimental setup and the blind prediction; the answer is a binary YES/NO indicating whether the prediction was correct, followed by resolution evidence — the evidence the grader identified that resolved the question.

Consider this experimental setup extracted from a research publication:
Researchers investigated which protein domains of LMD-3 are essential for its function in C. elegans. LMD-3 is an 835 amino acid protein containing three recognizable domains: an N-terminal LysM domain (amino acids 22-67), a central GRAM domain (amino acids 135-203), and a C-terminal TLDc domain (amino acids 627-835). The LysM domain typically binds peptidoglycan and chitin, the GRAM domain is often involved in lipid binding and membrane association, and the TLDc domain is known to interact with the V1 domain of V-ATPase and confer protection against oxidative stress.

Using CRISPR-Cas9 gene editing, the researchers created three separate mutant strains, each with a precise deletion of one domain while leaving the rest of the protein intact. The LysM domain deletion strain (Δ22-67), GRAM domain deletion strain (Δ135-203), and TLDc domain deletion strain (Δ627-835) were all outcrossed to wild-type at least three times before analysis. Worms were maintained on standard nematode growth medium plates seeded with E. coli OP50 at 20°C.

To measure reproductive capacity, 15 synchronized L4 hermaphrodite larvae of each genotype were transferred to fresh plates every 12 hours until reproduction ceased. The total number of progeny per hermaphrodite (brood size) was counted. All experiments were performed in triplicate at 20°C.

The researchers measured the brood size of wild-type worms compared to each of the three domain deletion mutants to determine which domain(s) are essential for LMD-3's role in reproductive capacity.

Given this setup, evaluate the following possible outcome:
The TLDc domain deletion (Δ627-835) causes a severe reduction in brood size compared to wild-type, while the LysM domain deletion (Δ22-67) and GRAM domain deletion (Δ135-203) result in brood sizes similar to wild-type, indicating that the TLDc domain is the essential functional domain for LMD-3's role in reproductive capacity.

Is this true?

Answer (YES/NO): YES